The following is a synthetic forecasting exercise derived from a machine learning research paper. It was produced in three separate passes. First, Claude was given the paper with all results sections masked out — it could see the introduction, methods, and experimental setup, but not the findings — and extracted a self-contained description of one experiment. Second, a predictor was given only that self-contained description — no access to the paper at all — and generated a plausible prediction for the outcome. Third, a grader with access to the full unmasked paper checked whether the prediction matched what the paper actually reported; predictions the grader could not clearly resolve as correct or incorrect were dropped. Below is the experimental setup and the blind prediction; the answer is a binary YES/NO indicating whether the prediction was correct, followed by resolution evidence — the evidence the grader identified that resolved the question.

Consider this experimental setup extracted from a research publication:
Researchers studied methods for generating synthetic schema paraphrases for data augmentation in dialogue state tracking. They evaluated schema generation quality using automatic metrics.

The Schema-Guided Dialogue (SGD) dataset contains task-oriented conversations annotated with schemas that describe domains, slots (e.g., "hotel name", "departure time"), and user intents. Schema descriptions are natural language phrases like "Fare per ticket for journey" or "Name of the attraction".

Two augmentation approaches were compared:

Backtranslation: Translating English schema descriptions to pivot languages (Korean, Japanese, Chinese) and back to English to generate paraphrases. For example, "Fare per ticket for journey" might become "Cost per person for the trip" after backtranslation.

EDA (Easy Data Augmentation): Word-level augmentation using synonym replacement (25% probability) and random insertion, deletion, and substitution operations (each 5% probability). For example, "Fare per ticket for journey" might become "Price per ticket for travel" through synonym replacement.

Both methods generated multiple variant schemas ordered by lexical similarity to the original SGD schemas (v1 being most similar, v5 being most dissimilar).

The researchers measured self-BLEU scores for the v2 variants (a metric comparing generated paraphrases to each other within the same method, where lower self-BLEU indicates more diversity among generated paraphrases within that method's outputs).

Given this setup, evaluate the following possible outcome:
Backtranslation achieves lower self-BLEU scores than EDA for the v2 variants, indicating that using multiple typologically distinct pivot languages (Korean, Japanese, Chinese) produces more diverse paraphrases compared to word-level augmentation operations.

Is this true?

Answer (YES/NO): YES